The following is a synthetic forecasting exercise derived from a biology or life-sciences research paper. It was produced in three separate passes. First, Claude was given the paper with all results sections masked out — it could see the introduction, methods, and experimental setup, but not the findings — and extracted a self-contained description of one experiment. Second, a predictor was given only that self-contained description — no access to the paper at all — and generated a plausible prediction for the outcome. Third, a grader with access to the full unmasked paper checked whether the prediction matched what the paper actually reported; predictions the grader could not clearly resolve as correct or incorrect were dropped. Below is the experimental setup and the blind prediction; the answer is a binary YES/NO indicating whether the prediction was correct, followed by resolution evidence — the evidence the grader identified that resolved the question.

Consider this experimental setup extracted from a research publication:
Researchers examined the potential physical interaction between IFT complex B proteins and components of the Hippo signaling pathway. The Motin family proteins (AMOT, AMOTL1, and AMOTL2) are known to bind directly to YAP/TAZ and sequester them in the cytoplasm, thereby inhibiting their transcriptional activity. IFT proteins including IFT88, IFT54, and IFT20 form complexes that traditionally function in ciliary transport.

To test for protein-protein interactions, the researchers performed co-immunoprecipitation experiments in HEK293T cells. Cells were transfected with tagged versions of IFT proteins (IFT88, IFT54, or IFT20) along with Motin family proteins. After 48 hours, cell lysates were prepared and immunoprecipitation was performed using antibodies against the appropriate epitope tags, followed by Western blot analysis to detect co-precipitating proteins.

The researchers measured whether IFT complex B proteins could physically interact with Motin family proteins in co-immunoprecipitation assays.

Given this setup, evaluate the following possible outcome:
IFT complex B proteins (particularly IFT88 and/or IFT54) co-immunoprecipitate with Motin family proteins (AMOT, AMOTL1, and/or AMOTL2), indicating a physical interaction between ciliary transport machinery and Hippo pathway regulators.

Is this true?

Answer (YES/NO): YES